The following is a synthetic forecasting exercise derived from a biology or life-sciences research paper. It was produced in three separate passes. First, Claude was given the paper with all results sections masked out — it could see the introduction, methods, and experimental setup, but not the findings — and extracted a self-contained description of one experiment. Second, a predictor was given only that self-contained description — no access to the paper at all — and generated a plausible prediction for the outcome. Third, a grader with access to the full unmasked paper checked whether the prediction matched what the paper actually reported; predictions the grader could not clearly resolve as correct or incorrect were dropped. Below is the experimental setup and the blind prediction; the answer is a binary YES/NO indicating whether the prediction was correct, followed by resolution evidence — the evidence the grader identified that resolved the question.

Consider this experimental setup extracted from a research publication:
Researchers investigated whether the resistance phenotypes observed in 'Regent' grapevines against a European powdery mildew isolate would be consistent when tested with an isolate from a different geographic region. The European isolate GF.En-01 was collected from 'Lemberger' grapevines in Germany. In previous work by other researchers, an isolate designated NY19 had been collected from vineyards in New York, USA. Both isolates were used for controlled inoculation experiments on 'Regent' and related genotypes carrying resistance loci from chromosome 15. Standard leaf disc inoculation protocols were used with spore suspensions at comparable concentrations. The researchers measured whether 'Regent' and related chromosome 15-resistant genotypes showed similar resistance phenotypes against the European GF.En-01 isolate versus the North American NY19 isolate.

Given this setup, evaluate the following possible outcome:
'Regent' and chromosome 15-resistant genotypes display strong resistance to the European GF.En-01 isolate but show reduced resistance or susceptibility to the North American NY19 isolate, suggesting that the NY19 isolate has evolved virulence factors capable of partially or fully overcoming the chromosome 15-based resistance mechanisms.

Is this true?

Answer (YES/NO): NO